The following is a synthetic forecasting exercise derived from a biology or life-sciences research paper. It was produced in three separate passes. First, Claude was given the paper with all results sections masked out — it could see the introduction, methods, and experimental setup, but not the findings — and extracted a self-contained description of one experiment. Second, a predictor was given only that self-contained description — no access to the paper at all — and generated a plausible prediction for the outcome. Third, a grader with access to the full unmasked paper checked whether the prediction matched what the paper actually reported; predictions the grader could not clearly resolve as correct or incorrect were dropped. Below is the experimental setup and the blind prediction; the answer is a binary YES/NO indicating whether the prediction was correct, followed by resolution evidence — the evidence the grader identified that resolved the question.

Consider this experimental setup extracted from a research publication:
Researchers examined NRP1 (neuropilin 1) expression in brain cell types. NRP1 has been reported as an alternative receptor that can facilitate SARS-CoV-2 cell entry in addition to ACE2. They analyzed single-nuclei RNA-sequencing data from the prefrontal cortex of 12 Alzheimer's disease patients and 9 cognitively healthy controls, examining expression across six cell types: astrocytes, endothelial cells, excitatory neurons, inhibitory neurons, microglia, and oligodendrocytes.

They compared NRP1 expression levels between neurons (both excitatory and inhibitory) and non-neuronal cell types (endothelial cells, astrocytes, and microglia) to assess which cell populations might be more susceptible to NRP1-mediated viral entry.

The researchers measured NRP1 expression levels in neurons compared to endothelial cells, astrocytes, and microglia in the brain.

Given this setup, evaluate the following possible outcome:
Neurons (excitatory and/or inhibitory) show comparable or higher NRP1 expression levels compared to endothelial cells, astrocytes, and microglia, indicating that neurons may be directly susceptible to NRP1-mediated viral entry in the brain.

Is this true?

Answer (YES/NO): NO